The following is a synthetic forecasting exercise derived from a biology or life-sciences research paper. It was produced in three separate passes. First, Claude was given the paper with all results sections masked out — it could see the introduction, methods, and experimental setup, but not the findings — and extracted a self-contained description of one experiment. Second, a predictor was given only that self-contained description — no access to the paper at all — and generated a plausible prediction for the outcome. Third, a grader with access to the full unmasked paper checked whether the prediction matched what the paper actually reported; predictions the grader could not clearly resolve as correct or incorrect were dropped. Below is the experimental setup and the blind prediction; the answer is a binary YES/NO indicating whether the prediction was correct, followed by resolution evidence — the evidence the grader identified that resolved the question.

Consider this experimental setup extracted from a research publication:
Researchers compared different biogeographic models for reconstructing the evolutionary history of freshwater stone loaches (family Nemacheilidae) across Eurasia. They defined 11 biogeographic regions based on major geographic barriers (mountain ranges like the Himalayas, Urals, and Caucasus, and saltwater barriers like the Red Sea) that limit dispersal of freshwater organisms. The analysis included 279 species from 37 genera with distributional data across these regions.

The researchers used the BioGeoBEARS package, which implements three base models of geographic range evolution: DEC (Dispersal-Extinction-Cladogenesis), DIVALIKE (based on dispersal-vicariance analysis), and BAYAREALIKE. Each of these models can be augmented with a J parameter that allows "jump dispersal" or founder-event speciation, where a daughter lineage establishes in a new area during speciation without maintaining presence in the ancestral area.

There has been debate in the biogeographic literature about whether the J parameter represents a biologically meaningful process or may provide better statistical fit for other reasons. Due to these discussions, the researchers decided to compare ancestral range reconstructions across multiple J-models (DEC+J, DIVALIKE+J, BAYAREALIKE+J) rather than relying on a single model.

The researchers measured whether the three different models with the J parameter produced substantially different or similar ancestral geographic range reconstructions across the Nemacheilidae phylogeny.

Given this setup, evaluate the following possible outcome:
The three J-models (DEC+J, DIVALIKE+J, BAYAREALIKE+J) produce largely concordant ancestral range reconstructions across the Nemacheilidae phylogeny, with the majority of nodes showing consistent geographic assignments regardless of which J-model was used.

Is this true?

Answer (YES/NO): YES